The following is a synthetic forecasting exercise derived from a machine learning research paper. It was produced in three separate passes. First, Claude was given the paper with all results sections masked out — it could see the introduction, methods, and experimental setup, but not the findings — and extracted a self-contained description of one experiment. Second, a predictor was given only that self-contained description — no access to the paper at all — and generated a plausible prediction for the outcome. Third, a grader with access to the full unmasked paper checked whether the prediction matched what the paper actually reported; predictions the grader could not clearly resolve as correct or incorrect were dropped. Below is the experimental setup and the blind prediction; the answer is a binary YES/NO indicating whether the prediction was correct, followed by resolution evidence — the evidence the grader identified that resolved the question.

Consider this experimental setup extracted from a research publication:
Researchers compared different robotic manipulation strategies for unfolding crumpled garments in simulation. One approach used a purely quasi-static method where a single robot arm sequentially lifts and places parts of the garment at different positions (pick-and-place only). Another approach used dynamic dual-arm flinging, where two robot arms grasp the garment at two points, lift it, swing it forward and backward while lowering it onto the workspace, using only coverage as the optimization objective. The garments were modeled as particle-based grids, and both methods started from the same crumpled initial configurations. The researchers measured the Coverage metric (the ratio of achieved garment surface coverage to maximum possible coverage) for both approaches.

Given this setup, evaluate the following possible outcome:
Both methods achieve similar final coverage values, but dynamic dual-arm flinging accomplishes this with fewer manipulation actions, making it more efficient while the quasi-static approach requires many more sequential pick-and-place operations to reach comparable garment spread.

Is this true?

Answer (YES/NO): NO